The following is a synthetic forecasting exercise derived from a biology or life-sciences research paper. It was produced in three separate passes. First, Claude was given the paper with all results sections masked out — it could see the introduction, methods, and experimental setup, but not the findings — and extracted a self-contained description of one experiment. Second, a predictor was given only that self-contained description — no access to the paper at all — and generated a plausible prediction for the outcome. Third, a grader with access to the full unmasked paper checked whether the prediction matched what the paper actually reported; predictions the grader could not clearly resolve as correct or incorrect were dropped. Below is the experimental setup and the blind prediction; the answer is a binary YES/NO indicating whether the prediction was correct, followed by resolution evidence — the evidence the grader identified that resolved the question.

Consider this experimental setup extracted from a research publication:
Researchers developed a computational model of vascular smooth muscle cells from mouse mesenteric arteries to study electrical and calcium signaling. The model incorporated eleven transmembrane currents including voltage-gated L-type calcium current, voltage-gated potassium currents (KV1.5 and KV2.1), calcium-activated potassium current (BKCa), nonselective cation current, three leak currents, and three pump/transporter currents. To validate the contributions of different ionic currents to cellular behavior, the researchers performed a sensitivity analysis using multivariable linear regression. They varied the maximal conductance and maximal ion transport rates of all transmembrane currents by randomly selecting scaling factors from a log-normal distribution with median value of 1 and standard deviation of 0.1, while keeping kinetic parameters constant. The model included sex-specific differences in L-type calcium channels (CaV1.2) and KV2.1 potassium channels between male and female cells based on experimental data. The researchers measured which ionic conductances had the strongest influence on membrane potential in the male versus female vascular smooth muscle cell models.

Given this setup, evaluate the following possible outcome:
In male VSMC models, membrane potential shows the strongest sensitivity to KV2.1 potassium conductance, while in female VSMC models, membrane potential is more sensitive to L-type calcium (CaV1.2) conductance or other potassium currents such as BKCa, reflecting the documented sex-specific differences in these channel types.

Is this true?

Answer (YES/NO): NO